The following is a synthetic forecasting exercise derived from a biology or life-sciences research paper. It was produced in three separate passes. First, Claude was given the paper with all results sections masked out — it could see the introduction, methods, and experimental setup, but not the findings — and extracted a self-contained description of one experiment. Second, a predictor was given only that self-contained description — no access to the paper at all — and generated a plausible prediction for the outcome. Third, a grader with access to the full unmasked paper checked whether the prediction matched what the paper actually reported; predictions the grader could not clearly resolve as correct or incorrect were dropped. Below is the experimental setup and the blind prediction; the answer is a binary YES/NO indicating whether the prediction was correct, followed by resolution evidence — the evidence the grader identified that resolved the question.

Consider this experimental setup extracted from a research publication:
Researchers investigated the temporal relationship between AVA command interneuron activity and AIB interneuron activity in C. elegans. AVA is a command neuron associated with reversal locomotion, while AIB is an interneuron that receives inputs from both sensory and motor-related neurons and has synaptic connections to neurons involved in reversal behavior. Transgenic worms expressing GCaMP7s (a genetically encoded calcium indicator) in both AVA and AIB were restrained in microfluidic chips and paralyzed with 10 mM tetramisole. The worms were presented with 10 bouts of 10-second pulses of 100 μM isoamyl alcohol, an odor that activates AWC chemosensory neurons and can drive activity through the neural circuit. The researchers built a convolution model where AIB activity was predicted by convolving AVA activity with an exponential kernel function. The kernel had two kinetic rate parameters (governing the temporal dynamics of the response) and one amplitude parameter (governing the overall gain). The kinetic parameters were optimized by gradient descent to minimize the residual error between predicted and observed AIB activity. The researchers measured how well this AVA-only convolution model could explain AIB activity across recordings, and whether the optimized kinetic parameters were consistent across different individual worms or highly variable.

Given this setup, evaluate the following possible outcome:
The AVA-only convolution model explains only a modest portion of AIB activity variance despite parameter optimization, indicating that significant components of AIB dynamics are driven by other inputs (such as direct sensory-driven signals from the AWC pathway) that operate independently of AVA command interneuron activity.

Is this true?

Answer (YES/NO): NO